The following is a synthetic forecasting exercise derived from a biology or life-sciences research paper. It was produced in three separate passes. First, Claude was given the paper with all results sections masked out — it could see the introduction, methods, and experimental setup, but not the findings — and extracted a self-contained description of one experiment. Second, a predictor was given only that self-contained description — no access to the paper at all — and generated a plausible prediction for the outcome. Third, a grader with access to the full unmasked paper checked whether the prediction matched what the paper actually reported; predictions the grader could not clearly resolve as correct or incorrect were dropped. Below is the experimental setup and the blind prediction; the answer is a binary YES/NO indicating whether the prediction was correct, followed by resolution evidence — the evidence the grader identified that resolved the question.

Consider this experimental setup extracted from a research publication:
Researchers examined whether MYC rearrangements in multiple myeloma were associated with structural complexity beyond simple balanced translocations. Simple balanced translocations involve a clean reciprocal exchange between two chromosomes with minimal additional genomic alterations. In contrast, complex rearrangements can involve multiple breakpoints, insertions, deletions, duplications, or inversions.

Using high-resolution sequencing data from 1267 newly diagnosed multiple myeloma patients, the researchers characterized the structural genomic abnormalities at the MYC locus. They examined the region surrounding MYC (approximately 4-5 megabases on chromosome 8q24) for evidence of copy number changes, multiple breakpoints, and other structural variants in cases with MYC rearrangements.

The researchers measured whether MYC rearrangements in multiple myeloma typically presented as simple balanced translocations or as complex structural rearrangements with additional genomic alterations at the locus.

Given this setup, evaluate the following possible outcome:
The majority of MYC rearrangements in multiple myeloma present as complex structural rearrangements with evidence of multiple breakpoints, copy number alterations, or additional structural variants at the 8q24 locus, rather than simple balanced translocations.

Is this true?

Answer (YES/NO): NO